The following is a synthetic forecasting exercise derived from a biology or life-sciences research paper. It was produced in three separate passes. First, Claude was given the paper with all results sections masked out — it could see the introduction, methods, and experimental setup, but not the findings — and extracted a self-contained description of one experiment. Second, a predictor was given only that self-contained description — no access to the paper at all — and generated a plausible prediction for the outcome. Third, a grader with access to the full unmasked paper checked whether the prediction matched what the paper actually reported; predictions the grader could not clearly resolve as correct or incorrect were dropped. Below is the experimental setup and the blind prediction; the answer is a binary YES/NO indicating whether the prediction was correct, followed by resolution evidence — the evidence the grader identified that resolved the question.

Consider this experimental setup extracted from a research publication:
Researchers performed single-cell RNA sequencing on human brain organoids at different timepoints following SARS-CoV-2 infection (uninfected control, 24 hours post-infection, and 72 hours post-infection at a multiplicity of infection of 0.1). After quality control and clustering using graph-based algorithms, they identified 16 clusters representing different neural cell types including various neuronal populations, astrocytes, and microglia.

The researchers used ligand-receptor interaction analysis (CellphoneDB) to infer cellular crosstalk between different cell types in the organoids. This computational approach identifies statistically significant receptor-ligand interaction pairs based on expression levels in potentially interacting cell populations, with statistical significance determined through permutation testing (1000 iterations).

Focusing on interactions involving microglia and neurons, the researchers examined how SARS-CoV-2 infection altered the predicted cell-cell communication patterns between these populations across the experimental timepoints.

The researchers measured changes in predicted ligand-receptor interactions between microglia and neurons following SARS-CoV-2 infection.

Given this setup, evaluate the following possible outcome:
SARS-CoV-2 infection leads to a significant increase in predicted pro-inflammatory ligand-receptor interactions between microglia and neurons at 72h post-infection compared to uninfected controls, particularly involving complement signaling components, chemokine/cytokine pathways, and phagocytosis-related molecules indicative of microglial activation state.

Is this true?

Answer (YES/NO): NO